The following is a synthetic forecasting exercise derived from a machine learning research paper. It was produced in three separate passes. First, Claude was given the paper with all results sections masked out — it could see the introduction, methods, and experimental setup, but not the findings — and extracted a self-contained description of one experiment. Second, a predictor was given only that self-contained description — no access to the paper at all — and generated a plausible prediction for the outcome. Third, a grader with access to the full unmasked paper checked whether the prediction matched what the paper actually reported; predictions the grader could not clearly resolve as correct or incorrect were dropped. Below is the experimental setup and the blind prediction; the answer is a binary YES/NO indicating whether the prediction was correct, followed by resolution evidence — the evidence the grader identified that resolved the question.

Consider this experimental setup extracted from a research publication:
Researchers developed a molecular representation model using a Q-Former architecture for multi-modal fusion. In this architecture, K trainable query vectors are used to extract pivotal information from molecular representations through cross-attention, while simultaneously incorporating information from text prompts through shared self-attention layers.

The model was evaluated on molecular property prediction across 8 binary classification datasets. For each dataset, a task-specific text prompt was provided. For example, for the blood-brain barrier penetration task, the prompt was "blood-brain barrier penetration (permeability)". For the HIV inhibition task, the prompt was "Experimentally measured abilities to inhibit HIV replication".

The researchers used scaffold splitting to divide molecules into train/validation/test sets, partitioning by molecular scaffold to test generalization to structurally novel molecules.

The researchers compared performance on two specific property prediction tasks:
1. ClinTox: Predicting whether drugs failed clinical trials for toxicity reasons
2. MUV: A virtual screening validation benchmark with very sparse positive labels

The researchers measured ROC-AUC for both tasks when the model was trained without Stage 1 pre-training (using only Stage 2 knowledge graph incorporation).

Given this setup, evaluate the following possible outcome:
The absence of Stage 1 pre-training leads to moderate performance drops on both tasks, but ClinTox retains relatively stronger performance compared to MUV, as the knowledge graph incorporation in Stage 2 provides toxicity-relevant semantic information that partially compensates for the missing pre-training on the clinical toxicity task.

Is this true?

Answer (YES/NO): NO